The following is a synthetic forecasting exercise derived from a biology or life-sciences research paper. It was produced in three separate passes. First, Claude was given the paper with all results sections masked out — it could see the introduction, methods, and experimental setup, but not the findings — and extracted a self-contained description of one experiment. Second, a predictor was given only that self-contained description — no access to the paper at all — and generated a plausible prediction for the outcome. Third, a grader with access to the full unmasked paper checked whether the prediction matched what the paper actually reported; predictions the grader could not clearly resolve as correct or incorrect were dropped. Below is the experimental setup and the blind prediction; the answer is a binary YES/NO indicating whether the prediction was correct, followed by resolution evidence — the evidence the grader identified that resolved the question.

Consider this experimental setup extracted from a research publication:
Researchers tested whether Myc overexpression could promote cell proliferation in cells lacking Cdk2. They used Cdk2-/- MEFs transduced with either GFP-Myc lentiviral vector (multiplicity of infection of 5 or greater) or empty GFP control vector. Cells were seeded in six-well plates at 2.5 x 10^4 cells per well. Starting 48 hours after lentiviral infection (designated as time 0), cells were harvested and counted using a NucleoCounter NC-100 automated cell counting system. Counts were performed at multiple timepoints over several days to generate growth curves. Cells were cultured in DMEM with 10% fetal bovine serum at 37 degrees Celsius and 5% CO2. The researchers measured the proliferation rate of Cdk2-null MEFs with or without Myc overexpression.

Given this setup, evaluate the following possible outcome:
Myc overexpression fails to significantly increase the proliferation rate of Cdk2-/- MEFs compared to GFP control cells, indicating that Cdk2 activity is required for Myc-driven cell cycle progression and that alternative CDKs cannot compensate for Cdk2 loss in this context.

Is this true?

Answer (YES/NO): NO